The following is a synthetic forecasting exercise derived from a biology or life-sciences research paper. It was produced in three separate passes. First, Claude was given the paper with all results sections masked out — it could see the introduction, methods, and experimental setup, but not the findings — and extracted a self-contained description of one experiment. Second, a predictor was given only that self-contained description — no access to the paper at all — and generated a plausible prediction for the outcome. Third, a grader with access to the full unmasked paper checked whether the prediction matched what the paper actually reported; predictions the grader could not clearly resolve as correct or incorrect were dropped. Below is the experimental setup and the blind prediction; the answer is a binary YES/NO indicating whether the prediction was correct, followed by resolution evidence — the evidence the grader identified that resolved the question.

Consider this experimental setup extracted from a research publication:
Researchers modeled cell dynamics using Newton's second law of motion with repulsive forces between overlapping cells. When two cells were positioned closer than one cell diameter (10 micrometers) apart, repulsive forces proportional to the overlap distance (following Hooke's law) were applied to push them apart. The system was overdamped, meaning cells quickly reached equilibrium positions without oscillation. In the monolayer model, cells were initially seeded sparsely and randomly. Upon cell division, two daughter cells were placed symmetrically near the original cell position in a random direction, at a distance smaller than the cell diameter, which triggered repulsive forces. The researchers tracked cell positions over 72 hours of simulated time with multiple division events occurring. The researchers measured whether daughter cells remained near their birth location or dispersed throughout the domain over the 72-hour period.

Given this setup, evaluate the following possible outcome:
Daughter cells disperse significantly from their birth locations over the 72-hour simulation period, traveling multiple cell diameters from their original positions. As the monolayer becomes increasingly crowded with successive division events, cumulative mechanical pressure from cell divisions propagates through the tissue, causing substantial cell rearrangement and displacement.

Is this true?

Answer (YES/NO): YES